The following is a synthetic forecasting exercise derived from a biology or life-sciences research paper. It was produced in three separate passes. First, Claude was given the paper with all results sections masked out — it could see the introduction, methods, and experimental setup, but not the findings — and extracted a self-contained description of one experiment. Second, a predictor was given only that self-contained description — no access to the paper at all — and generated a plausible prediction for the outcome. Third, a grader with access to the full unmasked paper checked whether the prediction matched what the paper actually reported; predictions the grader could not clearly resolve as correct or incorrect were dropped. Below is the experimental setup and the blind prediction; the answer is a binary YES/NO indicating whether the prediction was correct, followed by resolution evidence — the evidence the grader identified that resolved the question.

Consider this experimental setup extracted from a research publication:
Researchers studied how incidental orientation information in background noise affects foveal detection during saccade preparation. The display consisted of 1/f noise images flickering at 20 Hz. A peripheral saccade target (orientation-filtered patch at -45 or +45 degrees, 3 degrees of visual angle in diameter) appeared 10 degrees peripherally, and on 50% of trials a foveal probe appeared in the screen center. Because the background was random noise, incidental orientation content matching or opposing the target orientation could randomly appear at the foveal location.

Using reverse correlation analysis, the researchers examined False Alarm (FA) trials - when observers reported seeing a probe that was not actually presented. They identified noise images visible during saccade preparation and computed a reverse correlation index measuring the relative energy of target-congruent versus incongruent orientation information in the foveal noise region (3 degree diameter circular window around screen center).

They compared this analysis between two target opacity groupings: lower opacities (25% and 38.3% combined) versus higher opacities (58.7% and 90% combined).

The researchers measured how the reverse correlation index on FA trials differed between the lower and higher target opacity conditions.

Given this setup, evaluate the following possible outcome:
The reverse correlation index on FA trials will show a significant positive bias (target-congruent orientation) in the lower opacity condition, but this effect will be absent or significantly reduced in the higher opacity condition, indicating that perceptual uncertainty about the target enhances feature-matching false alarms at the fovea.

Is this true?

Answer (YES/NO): NO